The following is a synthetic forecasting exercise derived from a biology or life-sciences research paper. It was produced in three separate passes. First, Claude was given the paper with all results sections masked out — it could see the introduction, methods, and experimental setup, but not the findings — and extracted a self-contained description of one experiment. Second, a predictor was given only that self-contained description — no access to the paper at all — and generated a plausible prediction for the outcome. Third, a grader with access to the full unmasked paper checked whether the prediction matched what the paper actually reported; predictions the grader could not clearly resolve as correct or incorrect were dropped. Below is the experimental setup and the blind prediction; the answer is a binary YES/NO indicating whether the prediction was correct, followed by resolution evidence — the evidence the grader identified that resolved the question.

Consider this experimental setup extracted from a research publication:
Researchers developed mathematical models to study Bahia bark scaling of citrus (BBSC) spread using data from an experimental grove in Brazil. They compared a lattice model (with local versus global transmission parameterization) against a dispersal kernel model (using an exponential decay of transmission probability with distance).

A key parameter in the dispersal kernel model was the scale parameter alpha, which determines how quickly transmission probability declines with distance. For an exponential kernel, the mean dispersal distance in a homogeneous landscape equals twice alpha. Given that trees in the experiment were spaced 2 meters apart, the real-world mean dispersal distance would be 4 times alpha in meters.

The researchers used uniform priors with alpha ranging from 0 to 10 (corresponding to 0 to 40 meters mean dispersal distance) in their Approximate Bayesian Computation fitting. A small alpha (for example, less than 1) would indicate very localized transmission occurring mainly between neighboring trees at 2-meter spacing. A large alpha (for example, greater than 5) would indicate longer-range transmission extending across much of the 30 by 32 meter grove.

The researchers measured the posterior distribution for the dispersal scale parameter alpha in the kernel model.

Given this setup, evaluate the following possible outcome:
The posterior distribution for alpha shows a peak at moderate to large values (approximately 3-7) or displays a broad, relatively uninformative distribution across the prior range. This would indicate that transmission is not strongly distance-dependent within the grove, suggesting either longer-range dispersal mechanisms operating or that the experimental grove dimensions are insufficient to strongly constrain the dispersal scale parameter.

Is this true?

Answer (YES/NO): NO